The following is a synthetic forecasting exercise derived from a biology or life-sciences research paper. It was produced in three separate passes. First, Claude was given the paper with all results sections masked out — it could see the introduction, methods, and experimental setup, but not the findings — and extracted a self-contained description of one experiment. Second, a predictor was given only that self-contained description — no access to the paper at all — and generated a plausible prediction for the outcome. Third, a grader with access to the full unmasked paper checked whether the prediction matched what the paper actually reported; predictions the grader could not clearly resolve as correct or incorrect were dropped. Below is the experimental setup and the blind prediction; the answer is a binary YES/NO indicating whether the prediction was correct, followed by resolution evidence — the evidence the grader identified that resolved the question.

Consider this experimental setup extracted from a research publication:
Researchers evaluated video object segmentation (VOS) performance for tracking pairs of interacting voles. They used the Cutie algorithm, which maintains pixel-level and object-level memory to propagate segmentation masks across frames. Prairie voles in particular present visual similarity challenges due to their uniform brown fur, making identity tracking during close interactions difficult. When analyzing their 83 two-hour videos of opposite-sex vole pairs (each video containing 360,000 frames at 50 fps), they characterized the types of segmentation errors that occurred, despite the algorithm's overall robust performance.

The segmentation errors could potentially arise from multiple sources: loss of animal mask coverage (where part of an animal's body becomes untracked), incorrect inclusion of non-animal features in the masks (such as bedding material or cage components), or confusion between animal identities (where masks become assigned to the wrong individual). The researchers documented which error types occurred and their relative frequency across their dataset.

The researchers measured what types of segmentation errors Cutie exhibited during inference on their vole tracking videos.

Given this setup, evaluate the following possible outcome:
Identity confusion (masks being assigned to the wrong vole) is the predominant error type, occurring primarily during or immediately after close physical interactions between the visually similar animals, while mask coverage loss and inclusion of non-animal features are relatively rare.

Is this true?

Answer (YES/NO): NO